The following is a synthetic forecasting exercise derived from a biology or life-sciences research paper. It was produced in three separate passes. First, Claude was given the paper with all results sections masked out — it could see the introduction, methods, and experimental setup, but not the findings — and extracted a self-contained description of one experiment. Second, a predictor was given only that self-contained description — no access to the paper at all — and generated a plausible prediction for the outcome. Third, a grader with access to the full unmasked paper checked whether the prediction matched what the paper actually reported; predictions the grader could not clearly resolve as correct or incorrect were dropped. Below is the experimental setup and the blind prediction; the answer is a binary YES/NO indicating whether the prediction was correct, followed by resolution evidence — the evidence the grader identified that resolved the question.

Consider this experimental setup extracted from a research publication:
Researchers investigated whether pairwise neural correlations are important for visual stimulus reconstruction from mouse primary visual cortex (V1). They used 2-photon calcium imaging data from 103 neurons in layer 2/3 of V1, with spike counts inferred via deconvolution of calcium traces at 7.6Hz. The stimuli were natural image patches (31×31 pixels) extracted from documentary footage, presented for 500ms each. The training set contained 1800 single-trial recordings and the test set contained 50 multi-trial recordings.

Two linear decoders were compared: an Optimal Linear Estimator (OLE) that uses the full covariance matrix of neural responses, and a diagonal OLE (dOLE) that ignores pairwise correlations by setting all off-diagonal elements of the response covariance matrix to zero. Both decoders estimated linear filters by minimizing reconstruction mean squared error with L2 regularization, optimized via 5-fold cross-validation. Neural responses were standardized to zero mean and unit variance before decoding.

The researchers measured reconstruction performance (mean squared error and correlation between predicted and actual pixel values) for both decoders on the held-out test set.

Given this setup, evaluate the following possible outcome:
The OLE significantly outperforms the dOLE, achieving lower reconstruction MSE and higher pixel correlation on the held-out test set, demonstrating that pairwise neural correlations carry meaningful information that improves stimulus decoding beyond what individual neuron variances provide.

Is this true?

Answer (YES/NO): NO